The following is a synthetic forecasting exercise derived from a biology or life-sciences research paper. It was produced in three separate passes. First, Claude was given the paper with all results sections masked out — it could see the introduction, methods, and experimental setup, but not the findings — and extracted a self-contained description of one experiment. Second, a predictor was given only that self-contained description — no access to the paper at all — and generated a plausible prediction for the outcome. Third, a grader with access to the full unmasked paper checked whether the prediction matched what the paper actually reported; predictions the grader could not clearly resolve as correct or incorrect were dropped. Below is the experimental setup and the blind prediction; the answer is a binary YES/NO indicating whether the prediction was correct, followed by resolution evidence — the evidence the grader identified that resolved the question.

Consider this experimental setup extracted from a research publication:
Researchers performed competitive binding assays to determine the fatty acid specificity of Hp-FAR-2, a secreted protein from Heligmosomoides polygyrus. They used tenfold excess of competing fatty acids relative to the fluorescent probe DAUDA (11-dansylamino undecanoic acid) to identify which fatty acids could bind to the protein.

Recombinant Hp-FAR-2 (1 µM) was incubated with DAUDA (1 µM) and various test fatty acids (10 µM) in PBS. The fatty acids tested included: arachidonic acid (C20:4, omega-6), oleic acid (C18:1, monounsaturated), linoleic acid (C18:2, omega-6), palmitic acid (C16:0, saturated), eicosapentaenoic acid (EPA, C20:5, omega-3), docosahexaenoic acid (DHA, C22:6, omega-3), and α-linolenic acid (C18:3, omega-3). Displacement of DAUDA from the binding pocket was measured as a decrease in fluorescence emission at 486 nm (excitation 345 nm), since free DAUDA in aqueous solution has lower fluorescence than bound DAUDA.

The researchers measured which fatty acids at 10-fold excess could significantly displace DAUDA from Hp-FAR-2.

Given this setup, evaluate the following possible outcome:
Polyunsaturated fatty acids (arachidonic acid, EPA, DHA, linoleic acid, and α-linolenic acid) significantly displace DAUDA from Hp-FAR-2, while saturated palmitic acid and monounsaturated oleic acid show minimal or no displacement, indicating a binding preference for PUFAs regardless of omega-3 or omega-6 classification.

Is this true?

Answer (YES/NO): NO